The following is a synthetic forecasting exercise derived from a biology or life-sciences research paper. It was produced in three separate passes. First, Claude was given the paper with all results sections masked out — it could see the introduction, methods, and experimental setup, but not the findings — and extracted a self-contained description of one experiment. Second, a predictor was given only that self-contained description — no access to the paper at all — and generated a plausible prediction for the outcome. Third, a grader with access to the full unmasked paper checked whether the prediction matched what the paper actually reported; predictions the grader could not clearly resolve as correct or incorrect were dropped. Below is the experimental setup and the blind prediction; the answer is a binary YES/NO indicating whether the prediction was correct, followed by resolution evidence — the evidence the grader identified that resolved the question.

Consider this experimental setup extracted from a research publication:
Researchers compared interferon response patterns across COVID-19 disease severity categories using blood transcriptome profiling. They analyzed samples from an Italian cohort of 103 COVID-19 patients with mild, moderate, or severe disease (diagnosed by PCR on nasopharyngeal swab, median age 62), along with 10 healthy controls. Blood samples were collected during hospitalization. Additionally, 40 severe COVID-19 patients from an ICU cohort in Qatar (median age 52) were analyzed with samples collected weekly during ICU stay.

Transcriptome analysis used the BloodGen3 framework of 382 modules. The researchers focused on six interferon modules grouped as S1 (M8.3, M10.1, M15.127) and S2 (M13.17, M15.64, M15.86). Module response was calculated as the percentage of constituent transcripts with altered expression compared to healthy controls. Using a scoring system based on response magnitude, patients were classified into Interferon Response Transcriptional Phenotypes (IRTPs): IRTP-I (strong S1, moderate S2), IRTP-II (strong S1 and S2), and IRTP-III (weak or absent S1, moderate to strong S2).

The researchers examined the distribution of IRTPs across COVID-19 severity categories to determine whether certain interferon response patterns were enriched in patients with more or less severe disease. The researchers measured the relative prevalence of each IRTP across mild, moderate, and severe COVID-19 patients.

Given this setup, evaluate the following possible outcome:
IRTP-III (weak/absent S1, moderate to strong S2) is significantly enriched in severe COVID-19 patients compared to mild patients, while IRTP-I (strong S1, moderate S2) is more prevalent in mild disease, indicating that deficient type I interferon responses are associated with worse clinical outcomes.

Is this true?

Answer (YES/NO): NO